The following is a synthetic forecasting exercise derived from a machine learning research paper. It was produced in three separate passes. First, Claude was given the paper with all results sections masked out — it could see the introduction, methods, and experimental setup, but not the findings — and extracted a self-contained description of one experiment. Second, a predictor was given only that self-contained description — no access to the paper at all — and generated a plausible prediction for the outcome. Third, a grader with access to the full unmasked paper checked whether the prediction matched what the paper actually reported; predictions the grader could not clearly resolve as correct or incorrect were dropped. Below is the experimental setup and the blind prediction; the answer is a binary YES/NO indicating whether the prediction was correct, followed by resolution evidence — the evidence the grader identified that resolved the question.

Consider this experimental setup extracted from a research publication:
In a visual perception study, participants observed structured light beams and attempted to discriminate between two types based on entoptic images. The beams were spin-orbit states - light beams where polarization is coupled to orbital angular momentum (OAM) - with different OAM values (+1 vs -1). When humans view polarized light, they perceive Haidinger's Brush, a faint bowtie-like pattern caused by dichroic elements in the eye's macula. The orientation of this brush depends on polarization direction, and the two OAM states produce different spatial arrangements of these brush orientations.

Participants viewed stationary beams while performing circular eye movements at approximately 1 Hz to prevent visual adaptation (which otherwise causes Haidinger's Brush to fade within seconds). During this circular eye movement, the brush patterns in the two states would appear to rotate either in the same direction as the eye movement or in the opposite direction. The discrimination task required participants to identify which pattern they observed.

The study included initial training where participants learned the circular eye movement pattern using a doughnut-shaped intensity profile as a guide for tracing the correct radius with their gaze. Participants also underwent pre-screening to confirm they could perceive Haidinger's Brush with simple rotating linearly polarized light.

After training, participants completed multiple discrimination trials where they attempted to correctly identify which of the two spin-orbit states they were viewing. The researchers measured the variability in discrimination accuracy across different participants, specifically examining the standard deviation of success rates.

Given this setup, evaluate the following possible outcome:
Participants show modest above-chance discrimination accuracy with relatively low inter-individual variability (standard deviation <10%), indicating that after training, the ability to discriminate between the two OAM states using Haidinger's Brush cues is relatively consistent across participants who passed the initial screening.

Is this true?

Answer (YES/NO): NO